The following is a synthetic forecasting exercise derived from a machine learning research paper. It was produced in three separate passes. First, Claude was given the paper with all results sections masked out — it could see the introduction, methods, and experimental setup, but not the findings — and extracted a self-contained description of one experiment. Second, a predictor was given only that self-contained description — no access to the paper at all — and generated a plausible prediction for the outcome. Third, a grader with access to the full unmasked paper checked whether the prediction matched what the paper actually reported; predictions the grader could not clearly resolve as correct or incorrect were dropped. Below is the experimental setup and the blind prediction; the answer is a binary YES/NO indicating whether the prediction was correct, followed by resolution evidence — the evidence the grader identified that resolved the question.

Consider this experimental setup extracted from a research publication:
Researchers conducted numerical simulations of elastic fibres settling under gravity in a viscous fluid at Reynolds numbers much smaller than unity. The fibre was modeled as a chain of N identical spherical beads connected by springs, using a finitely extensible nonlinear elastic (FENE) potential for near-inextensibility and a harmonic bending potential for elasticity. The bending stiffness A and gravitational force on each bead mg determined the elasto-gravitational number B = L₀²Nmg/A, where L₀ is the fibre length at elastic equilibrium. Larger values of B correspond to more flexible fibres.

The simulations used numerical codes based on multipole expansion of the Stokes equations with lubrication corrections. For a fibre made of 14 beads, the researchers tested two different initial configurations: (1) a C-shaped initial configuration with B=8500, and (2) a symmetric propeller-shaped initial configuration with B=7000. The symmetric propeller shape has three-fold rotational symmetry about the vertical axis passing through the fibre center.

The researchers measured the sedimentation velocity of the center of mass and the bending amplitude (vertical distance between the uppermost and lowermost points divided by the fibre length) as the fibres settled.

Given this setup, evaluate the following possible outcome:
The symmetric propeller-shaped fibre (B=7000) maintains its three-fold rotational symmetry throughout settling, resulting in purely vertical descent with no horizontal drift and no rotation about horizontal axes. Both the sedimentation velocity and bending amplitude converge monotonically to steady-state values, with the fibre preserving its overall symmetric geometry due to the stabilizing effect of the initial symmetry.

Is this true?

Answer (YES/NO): NO